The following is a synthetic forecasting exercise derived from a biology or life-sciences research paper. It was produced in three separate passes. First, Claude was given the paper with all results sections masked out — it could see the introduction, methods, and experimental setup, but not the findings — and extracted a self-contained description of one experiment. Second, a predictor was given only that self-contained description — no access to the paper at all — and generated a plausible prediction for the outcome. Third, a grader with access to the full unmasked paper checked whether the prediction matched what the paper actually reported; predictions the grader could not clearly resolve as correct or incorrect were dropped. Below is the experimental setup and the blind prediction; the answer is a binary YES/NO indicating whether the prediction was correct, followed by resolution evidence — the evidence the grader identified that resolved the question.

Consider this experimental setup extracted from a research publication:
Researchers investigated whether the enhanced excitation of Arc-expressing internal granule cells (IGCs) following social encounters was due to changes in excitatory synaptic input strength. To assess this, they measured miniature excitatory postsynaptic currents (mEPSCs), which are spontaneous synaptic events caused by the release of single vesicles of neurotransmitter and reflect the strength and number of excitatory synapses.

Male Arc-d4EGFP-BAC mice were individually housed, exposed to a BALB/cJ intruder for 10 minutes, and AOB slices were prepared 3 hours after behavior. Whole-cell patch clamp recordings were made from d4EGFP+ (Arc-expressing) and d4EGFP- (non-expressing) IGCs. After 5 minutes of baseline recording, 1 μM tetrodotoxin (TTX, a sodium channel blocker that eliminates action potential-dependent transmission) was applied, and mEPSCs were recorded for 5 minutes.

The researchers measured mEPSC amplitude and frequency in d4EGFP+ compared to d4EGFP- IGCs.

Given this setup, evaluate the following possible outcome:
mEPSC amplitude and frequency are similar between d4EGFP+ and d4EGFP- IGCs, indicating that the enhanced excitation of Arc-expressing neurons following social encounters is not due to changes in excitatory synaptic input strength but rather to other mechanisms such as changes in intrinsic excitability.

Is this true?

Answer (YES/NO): YES